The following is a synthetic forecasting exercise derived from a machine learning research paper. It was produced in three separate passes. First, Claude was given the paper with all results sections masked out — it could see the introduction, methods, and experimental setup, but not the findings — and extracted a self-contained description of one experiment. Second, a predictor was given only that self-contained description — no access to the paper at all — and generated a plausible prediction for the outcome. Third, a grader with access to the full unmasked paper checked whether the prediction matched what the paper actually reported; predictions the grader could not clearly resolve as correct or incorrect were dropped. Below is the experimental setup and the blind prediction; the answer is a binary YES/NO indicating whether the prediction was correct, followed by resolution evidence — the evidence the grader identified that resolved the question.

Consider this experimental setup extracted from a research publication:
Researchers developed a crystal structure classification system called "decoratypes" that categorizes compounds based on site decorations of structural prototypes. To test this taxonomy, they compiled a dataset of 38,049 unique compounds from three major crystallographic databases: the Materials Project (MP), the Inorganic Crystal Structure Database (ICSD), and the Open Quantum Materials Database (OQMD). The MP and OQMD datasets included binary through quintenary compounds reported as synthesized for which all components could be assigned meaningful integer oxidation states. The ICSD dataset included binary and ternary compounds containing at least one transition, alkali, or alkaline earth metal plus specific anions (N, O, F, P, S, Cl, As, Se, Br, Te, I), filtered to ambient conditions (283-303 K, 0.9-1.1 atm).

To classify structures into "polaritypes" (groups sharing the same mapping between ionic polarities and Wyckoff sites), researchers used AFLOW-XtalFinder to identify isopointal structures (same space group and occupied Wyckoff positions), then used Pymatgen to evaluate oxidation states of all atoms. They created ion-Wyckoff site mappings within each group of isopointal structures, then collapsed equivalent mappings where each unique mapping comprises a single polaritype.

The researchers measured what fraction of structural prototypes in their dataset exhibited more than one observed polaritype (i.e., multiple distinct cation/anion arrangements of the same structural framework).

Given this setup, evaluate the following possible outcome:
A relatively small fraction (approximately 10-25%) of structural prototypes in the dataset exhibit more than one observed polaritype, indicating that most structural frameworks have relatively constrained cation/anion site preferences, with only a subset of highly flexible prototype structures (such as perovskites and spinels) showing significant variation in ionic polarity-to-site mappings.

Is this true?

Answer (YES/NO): NO